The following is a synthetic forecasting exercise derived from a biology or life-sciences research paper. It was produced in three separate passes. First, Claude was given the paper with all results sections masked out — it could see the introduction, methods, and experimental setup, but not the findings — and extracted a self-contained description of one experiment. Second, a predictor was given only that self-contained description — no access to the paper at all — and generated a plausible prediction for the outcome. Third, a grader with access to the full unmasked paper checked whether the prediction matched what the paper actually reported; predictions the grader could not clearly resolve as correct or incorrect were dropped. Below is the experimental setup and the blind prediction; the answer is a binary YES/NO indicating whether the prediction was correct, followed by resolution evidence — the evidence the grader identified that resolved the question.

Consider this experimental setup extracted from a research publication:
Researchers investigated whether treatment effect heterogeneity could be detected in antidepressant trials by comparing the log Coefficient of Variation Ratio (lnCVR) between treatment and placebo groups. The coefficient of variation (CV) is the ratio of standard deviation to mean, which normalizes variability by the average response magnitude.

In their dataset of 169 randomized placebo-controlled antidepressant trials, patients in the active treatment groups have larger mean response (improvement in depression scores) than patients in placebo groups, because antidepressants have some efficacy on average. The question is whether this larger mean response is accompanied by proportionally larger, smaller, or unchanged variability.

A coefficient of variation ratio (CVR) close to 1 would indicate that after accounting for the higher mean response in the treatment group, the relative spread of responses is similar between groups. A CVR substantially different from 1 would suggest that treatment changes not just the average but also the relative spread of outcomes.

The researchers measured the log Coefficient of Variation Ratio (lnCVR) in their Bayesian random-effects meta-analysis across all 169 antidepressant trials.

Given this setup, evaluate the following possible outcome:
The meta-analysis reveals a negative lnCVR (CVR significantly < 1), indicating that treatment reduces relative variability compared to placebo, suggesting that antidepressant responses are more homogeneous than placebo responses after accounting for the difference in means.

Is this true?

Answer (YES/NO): YES